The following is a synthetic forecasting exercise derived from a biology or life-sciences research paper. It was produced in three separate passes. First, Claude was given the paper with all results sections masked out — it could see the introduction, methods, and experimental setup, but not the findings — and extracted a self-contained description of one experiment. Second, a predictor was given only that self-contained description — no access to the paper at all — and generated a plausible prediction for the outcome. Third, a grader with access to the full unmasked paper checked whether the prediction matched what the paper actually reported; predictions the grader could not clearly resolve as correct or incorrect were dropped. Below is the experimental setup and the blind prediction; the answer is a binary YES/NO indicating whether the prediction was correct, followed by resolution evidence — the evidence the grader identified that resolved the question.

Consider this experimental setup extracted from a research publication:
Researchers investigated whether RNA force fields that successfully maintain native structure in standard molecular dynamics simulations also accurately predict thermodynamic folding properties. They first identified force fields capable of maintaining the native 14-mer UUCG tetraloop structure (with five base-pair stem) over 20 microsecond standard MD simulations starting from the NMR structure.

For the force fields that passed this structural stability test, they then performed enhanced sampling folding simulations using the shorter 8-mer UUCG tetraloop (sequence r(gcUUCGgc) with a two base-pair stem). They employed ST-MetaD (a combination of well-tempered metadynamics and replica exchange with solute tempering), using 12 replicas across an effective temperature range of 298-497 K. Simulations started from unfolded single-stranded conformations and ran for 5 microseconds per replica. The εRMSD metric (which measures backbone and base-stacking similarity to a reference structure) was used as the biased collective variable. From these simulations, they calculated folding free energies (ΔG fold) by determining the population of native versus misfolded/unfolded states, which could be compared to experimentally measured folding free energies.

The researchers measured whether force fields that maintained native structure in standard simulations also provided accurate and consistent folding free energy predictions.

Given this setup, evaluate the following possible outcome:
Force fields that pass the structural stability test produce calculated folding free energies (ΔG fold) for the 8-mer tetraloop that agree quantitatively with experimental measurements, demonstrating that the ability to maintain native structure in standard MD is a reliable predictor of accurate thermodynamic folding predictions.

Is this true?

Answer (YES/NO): NO